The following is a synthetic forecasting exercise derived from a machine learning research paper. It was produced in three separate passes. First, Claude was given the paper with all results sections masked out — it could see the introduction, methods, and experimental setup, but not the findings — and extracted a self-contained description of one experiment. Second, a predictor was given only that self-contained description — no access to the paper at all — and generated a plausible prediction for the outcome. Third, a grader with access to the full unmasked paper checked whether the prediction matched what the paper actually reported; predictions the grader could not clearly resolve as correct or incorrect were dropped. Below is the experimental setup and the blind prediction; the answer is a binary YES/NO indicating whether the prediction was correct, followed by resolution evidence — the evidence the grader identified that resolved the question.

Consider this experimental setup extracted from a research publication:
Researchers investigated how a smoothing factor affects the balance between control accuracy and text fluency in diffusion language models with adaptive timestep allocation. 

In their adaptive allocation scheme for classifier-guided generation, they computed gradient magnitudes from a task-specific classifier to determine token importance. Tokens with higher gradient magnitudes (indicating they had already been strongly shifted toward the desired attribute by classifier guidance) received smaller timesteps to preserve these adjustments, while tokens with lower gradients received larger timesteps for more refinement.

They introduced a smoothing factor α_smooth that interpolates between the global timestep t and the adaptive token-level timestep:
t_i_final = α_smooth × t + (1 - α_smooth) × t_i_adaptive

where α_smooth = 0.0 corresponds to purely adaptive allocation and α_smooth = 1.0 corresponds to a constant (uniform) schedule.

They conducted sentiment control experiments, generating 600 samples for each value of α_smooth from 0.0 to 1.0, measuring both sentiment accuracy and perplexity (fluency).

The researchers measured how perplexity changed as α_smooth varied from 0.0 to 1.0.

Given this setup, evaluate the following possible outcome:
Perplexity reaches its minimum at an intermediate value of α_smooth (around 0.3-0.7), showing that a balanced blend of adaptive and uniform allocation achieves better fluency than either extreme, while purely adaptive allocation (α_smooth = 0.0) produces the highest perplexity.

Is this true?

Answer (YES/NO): NO